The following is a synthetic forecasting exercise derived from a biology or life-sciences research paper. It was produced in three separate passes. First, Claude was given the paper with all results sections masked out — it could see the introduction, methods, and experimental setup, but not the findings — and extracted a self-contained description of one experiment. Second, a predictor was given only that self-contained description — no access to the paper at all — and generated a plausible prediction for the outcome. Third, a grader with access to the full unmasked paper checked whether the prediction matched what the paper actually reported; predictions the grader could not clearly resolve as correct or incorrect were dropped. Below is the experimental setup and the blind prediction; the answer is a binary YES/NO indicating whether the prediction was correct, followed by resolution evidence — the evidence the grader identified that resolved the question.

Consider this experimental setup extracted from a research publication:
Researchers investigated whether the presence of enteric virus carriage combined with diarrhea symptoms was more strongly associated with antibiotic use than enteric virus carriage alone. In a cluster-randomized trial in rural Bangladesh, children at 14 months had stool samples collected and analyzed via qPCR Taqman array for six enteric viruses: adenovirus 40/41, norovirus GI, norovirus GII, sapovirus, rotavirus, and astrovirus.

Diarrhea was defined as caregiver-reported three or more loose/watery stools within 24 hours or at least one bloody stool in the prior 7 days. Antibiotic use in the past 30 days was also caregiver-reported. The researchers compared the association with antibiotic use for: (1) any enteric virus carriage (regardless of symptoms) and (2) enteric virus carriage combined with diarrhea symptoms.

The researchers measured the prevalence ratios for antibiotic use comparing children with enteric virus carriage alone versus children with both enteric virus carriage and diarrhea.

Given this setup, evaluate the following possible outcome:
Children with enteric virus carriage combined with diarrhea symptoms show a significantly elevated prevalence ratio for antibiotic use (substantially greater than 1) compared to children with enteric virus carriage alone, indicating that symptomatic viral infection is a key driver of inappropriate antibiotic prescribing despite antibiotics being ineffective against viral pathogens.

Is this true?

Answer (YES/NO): YES